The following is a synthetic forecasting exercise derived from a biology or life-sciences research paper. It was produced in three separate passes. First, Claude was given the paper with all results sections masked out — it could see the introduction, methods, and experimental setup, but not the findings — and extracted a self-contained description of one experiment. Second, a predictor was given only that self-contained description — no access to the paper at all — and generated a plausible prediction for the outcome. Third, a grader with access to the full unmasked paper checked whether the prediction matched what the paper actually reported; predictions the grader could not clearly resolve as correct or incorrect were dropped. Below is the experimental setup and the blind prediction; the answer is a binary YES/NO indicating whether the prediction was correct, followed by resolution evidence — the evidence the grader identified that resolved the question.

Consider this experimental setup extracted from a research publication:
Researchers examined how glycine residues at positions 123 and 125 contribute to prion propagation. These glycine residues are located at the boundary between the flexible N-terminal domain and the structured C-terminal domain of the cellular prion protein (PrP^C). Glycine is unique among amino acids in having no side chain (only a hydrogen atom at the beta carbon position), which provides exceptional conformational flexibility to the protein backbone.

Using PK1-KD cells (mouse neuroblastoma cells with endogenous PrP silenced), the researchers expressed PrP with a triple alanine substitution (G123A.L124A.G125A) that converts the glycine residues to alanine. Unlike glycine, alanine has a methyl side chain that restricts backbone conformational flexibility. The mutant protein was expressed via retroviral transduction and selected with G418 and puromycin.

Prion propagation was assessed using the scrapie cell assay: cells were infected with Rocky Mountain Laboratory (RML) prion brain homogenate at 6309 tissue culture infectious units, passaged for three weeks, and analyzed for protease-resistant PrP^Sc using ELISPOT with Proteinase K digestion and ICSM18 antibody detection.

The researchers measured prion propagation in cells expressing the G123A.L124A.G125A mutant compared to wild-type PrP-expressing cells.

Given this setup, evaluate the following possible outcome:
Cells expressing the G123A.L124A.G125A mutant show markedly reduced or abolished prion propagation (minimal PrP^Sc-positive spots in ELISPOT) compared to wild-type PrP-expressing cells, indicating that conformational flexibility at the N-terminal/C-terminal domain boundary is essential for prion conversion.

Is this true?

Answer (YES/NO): YES